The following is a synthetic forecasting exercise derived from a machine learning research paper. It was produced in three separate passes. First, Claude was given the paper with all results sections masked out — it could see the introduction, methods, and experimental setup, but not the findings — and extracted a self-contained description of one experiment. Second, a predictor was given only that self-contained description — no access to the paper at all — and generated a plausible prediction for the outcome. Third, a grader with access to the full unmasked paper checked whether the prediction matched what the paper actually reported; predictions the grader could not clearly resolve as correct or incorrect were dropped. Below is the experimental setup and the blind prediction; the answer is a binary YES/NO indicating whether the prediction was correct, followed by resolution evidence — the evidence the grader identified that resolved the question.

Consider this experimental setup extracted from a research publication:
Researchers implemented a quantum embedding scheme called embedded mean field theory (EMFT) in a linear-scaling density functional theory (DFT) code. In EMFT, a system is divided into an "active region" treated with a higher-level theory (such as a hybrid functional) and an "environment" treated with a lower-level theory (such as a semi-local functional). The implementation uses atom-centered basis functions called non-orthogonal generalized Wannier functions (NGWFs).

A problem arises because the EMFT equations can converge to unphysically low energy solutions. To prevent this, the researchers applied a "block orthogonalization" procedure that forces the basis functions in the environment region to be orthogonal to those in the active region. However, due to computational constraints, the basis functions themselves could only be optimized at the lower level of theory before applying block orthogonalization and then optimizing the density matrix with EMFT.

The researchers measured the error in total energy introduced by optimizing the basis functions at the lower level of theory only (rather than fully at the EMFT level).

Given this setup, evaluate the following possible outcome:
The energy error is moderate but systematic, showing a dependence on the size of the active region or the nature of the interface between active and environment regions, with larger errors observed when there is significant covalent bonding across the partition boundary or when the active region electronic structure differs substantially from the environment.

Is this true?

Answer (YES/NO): NO